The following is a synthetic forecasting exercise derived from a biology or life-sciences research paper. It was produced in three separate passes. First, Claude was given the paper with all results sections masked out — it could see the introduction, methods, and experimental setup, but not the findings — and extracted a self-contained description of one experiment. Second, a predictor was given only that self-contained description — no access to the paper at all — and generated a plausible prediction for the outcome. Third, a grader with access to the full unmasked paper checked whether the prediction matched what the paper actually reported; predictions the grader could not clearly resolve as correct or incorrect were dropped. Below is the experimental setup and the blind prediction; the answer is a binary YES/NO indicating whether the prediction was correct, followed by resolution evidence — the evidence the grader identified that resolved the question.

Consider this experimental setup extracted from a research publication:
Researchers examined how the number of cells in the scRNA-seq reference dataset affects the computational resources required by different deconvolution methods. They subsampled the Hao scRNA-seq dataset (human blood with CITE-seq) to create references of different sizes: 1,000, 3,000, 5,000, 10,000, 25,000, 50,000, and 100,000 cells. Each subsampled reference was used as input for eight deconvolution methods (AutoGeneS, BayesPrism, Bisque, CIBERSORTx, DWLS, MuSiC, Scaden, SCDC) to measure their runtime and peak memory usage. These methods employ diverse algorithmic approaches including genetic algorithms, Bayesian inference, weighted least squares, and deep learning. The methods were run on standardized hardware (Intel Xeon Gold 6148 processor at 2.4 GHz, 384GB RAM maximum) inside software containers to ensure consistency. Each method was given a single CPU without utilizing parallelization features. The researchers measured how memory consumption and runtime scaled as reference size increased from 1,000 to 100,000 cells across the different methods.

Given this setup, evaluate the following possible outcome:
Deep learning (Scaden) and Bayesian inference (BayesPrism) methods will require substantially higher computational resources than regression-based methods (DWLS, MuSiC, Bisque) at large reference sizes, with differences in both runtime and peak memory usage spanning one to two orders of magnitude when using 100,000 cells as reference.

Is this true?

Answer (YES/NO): NO